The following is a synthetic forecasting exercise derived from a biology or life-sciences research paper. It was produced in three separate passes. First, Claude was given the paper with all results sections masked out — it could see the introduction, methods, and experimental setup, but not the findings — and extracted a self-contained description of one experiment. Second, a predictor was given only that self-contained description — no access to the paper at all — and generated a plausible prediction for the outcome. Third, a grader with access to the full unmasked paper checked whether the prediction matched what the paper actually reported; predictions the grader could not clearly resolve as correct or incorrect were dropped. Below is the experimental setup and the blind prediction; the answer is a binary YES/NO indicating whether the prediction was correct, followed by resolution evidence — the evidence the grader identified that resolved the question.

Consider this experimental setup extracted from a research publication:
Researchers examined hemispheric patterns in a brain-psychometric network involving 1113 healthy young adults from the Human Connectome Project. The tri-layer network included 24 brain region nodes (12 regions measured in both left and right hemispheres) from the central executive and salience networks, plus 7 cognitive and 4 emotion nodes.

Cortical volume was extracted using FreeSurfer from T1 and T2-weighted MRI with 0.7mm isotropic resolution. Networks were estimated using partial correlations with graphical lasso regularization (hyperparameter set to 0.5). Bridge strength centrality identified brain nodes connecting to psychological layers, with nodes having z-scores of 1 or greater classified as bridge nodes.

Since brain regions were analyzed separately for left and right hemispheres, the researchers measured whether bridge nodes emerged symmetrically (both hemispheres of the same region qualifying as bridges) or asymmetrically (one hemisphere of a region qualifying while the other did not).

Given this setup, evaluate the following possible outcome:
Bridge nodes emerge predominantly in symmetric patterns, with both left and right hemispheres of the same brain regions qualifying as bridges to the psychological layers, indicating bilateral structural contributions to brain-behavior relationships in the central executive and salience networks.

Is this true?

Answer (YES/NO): NO